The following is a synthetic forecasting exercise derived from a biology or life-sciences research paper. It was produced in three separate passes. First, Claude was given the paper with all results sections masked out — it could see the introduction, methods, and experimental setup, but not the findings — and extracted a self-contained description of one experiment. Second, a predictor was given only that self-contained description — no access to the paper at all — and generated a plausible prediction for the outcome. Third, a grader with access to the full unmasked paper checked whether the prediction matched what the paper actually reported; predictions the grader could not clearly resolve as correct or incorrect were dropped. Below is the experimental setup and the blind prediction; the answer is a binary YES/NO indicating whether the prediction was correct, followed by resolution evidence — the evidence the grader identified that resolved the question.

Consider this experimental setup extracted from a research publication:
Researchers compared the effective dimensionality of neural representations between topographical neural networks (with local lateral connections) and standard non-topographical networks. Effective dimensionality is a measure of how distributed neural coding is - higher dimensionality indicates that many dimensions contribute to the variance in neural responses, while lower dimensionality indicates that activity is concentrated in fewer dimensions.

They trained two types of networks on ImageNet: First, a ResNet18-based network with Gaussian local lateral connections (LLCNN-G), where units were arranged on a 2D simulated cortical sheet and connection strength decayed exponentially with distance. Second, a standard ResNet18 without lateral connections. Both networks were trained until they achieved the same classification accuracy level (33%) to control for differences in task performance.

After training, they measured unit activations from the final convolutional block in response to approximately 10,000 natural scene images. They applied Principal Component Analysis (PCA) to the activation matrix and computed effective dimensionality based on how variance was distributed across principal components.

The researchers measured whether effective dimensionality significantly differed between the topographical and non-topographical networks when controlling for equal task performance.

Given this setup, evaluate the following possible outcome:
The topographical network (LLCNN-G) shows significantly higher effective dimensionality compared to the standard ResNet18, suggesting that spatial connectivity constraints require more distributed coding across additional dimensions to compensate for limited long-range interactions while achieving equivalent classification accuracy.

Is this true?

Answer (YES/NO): NO